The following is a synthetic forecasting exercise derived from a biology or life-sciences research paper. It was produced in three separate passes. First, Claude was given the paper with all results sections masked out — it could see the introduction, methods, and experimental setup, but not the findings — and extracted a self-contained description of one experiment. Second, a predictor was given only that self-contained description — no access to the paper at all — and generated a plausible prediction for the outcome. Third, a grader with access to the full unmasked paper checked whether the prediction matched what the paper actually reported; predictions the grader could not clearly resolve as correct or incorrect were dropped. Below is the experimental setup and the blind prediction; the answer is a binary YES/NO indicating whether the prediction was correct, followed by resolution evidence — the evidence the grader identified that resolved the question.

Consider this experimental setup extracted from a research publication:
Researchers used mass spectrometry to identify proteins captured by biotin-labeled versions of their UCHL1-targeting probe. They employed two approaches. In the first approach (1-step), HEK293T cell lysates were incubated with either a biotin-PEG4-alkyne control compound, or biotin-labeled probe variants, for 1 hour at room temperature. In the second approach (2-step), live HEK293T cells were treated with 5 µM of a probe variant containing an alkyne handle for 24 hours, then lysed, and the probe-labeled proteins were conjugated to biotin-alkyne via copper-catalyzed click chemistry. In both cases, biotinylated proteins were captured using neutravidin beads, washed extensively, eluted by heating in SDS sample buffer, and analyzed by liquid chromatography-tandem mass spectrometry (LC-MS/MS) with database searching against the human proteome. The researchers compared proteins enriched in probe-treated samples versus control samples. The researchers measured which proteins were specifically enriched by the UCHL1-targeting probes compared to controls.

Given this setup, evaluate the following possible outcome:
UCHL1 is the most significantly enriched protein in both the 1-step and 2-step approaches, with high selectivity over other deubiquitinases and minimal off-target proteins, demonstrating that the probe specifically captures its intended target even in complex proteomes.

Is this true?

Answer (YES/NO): NO